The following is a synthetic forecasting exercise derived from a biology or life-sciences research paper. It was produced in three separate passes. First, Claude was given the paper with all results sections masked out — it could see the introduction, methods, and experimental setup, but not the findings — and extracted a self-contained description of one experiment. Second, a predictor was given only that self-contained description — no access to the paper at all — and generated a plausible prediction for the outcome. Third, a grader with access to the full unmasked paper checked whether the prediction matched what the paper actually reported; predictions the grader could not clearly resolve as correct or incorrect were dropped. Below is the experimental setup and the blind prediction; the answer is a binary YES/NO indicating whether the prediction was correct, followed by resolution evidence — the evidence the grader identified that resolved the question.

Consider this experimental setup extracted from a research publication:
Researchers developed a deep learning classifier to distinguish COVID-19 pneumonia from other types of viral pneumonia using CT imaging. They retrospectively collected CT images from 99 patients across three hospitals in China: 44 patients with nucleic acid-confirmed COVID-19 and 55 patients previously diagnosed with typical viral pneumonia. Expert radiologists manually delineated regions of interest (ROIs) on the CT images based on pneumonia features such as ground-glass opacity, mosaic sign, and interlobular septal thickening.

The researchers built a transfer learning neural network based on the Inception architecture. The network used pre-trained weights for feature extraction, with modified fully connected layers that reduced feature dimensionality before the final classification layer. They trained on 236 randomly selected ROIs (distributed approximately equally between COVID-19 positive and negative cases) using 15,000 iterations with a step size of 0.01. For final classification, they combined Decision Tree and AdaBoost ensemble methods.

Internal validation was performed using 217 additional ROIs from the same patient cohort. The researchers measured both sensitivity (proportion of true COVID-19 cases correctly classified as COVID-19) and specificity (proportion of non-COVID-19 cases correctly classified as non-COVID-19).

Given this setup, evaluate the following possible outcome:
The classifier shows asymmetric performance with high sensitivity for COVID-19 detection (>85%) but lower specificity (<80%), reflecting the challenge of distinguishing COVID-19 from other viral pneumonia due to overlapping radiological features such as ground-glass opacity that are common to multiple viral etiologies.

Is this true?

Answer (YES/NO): NO